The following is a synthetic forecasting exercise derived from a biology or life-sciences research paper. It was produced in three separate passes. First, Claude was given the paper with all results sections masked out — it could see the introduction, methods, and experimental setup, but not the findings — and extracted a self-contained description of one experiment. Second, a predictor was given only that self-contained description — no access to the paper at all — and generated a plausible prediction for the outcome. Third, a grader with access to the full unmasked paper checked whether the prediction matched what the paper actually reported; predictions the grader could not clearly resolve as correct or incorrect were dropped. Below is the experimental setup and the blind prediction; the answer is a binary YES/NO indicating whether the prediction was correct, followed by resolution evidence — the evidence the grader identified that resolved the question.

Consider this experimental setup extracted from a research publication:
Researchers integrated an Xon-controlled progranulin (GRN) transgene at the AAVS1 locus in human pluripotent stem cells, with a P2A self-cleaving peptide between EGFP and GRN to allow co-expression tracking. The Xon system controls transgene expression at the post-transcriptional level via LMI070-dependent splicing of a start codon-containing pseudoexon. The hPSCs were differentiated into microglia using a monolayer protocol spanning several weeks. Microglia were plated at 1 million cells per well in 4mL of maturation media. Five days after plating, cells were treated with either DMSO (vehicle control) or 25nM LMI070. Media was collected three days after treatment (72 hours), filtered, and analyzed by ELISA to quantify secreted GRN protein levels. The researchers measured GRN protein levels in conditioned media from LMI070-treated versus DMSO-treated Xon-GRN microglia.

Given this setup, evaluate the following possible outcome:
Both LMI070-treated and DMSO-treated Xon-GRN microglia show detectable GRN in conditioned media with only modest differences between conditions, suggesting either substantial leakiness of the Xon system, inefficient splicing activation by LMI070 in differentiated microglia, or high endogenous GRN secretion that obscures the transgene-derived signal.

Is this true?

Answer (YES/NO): NO